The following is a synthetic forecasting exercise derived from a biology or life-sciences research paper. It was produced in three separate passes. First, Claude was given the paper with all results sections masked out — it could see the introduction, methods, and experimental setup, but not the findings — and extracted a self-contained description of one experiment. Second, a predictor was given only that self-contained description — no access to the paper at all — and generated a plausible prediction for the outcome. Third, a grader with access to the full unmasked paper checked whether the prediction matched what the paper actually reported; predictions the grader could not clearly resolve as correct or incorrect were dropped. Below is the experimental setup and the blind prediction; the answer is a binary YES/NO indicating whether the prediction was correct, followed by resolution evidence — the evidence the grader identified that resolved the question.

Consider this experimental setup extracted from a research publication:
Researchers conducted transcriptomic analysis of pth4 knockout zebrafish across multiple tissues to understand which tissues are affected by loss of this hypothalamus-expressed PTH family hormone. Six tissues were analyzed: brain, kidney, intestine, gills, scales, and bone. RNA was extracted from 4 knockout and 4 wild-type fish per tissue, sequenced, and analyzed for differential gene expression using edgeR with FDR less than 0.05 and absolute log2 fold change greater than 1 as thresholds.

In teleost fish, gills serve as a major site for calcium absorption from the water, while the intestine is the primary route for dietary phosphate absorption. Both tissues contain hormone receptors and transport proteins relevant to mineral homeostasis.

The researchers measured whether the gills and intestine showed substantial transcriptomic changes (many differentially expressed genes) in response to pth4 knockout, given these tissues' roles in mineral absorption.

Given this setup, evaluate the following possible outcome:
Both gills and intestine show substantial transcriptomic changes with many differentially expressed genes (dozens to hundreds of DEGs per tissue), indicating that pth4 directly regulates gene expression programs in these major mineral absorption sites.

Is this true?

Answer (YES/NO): YES